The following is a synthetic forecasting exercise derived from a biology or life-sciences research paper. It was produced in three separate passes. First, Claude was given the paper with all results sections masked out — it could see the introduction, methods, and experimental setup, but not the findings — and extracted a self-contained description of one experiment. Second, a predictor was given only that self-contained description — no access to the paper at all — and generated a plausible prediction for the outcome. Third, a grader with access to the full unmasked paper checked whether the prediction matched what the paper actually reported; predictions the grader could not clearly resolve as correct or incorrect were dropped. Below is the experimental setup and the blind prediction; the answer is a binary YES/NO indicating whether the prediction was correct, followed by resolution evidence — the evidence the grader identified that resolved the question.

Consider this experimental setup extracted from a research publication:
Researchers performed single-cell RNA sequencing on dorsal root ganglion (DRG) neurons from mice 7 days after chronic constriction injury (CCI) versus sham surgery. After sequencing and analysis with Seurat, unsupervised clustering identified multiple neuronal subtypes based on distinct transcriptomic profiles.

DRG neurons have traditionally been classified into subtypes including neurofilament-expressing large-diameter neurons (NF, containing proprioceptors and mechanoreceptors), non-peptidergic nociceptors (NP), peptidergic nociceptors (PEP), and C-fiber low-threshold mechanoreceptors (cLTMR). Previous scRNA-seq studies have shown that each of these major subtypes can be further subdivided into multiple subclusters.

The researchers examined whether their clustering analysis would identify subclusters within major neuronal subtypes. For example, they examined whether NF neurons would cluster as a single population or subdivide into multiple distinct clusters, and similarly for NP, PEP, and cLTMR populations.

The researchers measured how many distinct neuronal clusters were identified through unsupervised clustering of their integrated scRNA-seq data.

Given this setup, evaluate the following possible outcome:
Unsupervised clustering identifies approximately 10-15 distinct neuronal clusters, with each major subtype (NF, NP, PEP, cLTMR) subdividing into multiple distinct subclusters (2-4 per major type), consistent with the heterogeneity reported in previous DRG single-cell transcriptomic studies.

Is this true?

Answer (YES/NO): NO